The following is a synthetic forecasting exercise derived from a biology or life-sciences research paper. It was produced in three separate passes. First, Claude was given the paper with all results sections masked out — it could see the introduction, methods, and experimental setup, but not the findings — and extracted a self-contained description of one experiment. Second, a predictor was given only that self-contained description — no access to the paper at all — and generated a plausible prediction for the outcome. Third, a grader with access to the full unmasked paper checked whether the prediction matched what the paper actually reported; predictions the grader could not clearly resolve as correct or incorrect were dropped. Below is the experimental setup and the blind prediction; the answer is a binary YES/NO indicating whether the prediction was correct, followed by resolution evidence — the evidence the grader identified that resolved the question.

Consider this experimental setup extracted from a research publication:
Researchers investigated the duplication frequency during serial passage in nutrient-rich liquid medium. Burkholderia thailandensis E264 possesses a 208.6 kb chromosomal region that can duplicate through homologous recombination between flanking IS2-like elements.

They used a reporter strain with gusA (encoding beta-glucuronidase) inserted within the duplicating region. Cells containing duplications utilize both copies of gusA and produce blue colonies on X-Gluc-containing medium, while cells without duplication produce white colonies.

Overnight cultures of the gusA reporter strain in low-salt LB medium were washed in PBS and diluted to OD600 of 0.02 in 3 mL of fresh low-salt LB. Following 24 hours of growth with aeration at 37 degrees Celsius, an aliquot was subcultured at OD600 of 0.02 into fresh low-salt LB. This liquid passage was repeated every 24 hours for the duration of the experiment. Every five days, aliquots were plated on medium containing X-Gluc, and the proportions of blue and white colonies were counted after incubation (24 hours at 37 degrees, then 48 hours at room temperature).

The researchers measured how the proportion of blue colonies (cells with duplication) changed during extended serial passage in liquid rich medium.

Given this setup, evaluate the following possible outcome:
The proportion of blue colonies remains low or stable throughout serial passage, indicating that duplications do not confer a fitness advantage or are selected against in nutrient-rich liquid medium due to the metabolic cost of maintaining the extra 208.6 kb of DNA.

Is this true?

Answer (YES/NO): NO